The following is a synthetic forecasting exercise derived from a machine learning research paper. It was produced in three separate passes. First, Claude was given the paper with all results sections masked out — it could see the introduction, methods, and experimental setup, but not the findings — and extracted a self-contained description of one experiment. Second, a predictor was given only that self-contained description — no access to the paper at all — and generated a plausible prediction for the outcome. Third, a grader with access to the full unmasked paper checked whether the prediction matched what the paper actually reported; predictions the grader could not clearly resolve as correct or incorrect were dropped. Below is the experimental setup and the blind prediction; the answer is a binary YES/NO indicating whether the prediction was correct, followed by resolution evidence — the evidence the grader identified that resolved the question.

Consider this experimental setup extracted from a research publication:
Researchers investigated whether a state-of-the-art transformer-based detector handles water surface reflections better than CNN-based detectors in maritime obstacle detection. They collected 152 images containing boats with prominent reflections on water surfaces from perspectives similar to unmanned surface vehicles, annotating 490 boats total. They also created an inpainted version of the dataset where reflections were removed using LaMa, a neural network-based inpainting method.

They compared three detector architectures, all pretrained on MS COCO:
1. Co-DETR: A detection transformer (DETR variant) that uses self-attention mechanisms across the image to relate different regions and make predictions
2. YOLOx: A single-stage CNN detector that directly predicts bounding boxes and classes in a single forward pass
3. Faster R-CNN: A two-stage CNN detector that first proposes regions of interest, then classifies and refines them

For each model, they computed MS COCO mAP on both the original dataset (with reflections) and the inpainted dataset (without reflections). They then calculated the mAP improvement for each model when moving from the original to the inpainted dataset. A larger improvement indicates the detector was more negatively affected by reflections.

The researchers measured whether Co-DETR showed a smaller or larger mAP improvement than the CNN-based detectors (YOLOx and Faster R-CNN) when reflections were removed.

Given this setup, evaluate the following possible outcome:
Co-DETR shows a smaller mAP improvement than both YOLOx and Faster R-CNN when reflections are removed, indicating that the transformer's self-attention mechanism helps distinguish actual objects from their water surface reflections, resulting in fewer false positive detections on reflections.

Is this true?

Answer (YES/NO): NO